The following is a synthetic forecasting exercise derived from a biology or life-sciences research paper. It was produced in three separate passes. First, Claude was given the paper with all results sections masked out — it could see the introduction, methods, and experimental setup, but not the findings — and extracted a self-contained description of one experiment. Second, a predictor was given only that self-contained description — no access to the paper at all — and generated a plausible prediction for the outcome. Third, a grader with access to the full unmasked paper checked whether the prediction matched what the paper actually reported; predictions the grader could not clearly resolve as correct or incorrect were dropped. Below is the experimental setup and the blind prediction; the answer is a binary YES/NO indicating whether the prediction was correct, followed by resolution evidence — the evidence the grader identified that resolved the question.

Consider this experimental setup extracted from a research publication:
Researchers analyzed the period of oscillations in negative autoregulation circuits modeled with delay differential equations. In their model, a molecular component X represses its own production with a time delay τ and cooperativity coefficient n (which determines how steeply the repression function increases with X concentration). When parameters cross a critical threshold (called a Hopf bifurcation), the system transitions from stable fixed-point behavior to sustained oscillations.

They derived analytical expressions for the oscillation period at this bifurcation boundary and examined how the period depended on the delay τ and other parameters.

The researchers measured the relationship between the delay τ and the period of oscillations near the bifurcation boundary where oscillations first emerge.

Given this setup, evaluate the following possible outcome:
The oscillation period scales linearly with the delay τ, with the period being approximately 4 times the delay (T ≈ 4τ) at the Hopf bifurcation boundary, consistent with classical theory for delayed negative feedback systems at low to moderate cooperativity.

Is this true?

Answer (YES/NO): NO